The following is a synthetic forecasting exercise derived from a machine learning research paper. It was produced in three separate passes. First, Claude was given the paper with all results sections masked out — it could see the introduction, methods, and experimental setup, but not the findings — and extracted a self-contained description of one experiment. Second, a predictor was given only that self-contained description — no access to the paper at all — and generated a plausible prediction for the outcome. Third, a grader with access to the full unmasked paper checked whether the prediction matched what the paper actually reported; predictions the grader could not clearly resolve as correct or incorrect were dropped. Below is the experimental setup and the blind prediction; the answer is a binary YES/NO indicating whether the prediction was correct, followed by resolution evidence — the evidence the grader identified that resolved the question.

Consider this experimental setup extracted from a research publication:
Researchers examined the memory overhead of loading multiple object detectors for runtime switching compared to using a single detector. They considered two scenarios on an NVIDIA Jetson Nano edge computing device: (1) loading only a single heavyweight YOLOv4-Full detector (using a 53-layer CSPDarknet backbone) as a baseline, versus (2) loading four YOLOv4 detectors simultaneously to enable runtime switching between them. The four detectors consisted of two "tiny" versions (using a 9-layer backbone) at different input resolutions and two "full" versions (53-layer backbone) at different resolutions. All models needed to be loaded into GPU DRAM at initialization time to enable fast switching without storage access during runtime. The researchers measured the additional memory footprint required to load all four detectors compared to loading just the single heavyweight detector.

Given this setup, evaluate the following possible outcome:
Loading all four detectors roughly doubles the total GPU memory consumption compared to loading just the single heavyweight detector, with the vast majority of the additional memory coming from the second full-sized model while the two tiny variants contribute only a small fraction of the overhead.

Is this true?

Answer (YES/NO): NO